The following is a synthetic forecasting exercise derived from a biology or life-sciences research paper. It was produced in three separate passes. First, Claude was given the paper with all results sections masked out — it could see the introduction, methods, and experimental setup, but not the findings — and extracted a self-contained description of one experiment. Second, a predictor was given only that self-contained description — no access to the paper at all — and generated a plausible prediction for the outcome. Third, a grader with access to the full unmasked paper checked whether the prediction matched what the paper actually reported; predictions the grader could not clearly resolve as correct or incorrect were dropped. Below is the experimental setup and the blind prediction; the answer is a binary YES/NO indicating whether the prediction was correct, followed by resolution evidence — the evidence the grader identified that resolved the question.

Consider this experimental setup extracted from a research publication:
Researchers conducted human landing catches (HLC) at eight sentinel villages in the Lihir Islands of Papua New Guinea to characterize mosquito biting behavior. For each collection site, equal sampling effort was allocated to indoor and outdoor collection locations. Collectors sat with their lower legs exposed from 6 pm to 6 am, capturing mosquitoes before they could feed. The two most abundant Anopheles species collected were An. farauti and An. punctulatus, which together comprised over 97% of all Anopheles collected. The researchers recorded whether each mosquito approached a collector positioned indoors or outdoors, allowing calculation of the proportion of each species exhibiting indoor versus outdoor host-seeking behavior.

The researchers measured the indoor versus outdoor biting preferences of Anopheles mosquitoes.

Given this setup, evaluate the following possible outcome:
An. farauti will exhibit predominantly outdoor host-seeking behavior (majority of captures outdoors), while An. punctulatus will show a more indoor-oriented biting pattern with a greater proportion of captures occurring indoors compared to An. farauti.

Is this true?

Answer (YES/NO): NO